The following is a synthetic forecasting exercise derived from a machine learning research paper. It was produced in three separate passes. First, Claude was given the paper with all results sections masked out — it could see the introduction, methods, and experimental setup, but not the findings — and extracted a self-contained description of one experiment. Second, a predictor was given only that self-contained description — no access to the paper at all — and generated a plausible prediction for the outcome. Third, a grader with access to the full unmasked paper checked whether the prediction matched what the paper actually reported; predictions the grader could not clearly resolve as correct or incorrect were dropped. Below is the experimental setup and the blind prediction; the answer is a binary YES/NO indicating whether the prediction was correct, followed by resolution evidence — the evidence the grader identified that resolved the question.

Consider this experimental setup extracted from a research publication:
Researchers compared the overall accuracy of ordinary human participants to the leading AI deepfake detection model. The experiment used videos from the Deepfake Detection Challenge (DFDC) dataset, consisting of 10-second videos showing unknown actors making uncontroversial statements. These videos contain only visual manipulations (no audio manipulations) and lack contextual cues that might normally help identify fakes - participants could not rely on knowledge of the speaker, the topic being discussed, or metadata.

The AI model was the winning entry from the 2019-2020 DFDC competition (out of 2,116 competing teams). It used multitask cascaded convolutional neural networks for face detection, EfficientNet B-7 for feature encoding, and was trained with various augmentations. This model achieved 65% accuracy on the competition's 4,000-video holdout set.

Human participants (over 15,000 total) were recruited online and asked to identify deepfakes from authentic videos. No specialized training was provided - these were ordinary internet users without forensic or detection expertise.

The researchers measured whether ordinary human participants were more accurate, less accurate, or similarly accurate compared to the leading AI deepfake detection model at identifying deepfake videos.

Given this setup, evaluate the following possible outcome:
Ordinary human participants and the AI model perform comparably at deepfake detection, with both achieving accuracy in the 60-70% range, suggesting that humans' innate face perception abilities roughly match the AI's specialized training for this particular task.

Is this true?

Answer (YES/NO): NO